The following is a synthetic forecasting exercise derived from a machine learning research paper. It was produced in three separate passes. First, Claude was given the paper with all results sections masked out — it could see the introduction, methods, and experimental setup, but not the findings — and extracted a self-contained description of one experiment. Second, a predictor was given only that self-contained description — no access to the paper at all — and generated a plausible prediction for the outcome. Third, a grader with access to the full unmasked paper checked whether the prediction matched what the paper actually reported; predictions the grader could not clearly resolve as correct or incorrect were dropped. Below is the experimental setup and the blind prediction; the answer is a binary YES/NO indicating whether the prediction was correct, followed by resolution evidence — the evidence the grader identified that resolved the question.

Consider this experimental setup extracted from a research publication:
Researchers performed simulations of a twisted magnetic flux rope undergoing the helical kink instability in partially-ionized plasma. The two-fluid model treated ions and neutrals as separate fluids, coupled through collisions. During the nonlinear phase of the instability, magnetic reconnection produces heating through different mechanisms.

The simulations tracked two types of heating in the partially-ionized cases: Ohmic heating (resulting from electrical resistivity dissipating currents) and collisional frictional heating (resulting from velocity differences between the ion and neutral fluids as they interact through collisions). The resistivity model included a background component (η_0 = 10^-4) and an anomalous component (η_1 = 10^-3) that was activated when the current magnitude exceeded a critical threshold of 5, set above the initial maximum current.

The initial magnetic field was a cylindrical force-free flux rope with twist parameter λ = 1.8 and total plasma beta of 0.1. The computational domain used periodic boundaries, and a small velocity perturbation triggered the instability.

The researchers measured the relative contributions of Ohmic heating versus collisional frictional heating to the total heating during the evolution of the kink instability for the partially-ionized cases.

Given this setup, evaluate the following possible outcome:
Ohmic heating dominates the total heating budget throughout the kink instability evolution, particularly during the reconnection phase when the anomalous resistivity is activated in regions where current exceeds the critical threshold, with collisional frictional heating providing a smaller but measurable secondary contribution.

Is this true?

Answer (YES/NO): NO